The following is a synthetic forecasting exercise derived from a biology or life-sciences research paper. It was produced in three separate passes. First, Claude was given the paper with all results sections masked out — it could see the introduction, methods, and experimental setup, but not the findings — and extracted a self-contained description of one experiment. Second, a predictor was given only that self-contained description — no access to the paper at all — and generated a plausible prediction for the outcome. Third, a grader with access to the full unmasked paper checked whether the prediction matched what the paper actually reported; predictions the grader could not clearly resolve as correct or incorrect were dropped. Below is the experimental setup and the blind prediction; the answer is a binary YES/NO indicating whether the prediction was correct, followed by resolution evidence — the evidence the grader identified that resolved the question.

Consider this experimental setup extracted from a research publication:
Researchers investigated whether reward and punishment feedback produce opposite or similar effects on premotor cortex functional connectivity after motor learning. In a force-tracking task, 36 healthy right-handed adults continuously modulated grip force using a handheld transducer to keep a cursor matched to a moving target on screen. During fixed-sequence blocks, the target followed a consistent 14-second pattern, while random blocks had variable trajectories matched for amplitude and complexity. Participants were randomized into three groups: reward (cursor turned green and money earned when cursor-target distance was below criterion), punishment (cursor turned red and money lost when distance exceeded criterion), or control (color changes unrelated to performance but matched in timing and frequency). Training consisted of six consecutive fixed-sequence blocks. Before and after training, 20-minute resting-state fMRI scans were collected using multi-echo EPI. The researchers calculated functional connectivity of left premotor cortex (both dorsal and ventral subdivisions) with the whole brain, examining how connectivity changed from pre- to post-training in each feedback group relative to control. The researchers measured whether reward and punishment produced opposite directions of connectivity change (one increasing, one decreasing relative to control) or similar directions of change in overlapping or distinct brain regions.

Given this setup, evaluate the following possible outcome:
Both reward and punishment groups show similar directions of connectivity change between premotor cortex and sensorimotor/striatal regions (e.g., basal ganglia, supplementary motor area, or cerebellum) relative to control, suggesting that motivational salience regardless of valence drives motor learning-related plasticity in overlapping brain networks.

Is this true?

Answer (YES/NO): NO